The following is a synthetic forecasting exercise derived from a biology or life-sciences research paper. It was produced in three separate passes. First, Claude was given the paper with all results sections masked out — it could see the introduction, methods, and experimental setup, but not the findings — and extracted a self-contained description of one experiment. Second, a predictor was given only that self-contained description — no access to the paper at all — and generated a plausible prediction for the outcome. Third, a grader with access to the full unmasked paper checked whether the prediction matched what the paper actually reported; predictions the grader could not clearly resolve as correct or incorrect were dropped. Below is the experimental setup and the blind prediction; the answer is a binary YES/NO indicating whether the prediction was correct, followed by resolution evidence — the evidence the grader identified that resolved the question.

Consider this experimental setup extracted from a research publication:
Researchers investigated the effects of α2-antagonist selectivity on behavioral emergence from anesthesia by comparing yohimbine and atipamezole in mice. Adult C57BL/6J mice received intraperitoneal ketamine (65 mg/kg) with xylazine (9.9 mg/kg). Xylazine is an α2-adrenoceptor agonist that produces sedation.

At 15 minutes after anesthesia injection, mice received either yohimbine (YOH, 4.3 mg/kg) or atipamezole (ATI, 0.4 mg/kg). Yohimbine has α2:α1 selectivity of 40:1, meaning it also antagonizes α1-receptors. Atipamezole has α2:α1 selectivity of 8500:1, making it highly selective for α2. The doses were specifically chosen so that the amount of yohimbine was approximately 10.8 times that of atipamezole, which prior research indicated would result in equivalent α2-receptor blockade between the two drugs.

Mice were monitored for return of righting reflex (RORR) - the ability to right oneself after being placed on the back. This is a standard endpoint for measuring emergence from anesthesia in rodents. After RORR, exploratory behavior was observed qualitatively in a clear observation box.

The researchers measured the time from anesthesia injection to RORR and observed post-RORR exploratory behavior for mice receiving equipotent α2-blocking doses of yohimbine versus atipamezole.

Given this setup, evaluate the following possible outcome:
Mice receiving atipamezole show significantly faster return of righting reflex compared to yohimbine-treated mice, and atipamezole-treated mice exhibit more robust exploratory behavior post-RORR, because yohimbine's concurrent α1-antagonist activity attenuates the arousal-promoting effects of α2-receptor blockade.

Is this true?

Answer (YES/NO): YES